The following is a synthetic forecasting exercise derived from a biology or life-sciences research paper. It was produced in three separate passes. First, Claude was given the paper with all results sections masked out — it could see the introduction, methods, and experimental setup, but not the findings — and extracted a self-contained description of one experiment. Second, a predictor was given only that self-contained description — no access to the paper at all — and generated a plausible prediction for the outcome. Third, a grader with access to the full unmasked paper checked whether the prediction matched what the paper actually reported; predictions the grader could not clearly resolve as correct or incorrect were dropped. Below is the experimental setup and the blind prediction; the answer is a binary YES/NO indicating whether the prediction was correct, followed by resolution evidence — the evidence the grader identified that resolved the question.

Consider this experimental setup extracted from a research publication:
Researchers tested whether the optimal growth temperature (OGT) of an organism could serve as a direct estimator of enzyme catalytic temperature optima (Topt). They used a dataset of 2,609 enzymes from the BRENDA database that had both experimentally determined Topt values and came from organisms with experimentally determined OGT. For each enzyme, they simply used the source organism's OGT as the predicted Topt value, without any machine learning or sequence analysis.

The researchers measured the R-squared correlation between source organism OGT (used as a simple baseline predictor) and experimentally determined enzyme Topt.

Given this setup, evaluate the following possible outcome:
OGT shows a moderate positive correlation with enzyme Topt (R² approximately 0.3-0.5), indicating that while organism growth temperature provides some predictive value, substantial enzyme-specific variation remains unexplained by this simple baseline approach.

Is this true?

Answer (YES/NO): NO